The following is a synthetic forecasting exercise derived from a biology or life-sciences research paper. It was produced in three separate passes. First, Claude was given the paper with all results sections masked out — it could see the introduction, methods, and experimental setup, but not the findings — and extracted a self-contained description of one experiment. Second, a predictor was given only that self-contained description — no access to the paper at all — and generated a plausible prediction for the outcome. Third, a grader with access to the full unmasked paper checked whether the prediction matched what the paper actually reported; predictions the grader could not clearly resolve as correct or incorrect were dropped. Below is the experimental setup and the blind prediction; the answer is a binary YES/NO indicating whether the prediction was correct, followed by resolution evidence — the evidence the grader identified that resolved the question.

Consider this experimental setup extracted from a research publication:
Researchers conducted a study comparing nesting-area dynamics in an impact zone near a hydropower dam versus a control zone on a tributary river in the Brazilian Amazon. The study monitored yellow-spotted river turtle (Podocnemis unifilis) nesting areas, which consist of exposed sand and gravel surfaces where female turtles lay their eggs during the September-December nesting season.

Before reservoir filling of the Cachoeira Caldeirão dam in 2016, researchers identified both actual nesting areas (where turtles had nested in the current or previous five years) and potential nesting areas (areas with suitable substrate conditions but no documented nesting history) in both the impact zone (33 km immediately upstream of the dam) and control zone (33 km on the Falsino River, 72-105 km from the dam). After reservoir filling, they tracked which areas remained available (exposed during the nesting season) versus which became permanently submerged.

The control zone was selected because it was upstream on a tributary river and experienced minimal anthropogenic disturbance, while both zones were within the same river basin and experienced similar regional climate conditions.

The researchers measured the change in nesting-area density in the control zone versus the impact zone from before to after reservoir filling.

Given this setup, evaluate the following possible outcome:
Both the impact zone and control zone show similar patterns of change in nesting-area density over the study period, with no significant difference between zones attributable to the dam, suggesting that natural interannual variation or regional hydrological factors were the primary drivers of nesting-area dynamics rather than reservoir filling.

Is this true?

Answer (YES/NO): NO